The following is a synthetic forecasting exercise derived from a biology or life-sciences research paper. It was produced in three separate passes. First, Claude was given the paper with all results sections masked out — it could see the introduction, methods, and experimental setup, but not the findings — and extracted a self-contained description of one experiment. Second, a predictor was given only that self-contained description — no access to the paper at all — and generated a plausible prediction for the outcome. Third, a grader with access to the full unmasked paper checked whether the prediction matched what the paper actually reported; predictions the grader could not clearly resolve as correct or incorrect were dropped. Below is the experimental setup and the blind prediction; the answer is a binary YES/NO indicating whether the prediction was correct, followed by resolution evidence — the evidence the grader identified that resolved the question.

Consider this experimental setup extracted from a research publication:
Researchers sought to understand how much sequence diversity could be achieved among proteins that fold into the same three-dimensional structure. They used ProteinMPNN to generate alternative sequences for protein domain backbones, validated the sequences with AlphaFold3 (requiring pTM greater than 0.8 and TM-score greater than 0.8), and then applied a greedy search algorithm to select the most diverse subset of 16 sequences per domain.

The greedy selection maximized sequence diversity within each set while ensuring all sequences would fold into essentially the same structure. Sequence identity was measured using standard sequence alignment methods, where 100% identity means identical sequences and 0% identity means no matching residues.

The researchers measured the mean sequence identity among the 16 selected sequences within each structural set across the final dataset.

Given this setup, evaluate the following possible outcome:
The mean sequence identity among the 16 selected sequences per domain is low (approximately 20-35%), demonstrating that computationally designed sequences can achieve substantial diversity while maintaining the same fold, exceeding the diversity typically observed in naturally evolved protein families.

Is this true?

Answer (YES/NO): YES